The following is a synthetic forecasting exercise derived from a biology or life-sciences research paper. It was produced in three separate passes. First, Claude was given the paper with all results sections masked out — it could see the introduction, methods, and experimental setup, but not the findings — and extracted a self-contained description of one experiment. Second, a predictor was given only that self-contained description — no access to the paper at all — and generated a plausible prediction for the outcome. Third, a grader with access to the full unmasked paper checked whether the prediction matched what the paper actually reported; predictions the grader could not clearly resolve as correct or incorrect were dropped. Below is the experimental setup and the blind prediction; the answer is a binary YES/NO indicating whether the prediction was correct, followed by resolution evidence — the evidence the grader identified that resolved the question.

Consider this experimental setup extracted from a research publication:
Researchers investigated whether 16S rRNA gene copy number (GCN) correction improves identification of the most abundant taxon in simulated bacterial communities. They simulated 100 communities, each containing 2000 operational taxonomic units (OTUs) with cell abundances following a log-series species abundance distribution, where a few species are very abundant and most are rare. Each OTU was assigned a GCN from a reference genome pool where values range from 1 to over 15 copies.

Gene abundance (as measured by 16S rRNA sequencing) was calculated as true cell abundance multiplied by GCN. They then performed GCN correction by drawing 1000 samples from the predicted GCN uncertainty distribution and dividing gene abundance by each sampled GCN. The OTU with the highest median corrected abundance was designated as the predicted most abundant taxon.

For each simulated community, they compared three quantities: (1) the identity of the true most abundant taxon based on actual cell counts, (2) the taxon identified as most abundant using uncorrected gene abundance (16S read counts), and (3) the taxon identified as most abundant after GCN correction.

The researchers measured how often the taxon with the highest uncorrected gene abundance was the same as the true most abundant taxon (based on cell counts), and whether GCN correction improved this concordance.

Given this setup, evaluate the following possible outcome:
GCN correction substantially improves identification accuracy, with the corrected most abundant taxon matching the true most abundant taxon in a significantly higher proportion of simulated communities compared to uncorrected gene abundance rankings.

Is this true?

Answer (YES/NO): YES